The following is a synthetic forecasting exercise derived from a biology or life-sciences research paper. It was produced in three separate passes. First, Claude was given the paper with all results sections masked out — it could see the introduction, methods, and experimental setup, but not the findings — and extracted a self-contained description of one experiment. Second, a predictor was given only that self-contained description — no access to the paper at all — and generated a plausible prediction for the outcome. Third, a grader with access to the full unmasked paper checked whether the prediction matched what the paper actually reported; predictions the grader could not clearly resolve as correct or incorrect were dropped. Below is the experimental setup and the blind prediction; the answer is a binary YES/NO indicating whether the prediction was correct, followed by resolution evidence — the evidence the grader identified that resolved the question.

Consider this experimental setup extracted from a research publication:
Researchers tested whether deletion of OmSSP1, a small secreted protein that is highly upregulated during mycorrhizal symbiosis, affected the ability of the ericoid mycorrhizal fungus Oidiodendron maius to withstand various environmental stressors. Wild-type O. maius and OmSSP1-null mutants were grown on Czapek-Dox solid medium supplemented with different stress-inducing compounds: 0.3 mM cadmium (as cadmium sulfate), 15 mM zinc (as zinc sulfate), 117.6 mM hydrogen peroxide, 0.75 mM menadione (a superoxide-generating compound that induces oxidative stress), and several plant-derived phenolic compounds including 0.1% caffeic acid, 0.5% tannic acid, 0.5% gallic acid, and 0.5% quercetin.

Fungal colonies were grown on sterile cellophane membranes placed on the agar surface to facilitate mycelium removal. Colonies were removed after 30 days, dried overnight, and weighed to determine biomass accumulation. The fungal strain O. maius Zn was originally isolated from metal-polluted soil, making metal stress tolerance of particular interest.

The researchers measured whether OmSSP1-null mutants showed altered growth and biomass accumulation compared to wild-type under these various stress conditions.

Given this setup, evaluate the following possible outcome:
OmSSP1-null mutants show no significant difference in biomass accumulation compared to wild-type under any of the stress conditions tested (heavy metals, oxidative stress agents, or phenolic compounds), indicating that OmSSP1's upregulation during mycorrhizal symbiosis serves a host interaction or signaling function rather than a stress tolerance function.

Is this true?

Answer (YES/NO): YES